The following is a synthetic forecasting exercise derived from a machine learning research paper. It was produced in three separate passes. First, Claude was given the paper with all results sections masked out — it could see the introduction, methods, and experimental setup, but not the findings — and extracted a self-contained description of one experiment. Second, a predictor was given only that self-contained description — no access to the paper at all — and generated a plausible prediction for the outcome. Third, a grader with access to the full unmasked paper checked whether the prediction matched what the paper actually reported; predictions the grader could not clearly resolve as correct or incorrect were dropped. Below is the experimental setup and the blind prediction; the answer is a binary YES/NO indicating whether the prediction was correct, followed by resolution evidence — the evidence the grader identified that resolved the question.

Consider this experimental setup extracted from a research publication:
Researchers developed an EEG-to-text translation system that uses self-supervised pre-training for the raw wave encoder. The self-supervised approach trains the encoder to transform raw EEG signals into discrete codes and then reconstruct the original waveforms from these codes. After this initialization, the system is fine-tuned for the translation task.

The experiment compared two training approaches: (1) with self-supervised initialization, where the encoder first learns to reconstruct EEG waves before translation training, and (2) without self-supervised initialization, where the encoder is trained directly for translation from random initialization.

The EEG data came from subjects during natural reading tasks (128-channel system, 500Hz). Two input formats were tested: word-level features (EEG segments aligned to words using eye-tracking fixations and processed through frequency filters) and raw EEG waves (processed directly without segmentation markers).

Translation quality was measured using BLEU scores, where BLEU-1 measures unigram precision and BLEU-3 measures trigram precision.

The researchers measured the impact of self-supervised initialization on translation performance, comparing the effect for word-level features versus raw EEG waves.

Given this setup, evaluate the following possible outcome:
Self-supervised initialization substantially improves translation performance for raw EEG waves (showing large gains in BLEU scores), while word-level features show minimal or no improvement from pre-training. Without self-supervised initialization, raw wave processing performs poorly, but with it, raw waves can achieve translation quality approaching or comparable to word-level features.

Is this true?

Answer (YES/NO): NO